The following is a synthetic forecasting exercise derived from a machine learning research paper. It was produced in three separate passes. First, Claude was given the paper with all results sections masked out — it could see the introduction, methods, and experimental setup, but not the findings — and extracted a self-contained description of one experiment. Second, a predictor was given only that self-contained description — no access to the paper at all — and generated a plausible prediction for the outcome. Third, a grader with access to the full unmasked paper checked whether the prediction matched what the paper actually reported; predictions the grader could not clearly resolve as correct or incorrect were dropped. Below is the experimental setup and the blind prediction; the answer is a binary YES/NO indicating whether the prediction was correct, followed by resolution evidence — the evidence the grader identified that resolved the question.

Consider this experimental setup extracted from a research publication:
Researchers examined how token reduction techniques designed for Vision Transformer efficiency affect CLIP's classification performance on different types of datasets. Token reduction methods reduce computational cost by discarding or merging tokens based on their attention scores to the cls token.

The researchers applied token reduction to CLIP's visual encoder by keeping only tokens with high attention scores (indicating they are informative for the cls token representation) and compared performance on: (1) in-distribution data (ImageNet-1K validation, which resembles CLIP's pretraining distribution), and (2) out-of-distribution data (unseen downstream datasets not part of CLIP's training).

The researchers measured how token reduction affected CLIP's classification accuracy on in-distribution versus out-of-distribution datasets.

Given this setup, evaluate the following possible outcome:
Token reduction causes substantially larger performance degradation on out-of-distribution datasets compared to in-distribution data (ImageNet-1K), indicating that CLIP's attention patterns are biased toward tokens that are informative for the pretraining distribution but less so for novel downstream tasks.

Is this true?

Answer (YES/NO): NO